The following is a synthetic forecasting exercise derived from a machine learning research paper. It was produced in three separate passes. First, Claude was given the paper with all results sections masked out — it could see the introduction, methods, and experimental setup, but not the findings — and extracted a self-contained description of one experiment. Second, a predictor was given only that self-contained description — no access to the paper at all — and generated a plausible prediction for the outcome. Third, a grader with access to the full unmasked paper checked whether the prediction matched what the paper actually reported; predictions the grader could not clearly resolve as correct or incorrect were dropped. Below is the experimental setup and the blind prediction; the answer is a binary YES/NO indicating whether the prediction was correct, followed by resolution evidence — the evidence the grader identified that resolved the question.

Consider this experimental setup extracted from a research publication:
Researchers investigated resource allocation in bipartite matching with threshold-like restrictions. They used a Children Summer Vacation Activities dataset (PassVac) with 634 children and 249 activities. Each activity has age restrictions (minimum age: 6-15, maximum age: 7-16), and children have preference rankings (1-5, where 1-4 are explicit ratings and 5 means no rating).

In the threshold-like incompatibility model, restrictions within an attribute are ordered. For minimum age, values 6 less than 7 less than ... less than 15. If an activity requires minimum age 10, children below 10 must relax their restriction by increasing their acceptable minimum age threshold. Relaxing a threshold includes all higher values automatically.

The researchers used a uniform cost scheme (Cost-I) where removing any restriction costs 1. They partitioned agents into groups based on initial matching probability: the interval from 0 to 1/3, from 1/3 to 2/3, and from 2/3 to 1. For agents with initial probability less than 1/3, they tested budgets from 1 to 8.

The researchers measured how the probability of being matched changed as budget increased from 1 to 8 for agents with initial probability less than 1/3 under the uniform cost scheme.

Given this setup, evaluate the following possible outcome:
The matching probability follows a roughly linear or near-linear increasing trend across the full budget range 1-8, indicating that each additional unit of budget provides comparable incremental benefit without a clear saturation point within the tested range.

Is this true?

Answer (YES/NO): NO